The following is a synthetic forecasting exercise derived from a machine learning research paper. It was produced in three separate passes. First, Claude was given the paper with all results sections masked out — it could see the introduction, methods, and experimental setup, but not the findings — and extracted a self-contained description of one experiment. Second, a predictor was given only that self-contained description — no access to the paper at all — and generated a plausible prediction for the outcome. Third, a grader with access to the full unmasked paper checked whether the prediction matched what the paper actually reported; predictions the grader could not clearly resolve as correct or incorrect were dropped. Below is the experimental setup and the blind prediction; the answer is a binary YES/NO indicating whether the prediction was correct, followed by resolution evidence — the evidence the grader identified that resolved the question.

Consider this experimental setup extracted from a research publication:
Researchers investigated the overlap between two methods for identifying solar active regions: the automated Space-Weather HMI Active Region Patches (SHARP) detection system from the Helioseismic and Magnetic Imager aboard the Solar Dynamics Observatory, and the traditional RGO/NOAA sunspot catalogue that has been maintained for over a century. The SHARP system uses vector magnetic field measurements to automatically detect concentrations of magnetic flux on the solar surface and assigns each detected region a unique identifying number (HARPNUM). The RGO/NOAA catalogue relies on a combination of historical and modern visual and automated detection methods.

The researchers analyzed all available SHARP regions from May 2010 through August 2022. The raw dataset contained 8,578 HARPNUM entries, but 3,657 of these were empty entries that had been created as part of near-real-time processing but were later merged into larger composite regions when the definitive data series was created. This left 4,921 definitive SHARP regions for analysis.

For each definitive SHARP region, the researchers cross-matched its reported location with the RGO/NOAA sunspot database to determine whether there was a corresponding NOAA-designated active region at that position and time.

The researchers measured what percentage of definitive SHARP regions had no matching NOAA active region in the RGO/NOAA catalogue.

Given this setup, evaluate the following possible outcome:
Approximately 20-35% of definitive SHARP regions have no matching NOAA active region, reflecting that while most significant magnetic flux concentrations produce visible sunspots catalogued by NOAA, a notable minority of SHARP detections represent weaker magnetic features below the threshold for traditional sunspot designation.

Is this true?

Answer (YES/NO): NO